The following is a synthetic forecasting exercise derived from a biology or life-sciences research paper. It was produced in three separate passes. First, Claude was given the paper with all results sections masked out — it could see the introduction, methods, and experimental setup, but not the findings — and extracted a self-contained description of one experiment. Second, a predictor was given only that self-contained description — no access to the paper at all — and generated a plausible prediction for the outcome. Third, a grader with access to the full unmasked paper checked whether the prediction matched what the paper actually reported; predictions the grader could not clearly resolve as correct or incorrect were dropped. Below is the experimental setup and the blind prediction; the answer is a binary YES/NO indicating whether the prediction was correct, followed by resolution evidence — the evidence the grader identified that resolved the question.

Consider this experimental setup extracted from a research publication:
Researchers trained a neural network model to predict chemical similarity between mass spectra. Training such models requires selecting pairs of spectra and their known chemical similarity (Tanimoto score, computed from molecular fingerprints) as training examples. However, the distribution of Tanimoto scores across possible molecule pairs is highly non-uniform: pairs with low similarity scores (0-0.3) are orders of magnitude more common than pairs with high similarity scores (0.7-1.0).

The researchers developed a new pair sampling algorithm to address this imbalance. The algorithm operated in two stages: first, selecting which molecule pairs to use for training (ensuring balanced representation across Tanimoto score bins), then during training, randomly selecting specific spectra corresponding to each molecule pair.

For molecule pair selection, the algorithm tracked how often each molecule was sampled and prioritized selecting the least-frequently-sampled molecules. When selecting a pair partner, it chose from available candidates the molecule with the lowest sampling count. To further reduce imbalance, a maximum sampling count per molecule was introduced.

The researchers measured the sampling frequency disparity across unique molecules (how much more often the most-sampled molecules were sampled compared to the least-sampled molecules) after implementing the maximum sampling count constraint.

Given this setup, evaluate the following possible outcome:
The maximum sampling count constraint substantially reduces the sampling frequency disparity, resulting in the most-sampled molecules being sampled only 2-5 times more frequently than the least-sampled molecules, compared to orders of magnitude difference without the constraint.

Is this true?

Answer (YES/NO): NO